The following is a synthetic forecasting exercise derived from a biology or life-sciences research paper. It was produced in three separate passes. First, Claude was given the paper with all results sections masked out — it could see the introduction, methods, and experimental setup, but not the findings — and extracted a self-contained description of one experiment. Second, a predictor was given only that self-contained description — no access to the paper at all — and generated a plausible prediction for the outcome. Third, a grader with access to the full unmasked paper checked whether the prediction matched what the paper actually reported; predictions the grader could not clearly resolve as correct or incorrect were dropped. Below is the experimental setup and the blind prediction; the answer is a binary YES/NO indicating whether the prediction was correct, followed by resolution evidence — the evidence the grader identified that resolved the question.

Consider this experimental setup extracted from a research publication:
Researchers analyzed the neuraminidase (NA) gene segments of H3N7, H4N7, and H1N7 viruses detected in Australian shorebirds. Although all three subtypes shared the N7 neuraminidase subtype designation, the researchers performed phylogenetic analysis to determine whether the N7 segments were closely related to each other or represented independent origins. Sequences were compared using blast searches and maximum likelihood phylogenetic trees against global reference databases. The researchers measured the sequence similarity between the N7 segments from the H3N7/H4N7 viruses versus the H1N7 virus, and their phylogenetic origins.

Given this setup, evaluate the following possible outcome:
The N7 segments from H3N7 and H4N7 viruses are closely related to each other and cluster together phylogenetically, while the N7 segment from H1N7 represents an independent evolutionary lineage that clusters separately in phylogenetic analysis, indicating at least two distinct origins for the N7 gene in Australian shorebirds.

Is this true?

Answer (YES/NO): YES